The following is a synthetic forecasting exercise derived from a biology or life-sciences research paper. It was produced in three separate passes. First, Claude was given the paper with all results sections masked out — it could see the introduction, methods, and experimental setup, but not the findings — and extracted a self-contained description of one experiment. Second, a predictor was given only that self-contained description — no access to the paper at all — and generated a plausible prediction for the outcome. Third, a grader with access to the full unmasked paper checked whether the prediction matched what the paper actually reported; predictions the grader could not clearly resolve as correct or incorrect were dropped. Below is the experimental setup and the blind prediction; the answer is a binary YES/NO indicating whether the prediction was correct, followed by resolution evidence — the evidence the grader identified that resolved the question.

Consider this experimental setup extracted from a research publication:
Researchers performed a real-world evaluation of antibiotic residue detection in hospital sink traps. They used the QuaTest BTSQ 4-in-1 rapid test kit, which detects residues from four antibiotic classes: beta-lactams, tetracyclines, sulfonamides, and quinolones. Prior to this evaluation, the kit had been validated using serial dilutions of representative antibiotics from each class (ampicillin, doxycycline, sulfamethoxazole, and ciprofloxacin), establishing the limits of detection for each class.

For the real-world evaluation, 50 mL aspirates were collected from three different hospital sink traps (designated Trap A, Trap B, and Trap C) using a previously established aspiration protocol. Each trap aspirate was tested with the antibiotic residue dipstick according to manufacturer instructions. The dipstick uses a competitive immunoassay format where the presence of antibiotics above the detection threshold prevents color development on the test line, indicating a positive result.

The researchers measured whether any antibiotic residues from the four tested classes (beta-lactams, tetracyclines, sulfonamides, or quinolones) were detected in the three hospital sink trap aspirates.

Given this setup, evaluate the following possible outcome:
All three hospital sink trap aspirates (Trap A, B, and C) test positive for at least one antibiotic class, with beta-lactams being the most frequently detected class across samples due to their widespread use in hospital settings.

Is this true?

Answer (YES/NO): NO